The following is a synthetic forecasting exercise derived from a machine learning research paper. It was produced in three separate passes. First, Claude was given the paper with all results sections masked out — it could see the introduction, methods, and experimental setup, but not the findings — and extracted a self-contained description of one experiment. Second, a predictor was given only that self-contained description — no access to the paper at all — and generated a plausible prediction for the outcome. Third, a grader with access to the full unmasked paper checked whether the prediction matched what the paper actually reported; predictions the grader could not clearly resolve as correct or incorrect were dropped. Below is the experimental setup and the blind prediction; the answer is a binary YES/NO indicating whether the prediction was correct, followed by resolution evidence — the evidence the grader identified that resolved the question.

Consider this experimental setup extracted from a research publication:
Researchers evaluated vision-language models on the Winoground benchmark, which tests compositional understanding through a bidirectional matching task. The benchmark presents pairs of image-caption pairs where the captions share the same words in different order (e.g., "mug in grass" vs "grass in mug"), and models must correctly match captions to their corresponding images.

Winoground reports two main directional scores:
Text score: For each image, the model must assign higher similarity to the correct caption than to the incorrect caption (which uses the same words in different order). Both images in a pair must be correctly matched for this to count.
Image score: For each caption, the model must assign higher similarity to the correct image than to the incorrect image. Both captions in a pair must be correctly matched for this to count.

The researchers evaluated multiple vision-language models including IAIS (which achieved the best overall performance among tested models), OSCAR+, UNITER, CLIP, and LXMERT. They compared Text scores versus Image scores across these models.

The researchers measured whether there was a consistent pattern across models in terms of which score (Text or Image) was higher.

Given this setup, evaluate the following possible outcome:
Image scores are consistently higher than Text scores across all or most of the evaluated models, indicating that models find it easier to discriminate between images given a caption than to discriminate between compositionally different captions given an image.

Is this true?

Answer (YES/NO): NO